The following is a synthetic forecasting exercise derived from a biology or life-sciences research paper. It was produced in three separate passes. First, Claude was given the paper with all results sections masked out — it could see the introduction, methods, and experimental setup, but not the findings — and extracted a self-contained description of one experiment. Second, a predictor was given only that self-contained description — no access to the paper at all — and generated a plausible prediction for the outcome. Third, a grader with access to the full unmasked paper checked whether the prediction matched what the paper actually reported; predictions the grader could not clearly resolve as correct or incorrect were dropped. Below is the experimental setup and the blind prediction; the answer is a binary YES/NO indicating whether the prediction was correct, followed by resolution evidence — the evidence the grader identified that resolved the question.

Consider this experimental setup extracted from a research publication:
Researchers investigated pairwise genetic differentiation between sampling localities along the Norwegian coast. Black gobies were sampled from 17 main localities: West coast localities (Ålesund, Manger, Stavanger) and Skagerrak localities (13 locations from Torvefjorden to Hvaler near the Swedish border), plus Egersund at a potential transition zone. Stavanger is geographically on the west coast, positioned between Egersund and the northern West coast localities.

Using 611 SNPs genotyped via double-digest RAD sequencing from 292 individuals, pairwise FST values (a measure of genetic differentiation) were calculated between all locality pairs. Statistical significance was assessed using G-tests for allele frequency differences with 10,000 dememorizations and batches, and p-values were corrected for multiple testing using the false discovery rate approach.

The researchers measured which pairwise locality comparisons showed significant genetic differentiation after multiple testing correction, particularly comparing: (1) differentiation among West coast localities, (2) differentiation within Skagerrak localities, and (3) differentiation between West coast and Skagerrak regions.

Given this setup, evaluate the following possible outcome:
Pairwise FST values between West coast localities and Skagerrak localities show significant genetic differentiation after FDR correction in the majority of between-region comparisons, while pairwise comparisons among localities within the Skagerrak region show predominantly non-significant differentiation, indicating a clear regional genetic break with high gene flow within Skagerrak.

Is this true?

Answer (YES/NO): YES